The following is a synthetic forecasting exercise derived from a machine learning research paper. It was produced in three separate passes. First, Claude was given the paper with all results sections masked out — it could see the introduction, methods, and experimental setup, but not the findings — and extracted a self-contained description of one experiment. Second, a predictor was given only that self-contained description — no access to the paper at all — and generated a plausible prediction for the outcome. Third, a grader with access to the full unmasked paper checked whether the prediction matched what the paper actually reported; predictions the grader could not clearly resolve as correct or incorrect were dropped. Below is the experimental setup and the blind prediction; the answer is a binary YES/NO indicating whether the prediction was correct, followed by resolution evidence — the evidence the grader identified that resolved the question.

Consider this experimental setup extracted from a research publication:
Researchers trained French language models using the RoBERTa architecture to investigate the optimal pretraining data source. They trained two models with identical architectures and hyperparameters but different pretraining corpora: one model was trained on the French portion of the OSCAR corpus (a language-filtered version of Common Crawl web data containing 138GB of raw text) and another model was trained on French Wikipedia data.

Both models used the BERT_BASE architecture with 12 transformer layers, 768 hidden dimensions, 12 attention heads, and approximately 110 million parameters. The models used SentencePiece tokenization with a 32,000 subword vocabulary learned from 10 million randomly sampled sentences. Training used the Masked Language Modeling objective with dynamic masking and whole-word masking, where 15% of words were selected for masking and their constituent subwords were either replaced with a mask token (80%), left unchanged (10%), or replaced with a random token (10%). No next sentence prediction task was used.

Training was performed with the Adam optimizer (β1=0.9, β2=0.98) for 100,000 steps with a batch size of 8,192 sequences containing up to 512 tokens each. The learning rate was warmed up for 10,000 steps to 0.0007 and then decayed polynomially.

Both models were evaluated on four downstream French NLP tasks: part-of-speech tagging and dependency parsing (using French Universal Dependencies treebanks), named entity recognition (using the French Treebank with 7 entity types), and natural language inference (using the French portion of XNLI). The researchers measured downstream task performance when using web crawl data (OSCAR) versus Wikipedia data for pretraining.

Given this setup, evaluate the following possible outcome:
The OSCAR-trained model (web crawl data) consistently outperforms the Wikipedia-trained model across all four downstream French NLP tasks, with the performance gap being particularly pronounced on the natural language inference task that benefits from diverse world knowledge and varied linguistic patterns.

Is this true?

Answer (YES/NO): YES